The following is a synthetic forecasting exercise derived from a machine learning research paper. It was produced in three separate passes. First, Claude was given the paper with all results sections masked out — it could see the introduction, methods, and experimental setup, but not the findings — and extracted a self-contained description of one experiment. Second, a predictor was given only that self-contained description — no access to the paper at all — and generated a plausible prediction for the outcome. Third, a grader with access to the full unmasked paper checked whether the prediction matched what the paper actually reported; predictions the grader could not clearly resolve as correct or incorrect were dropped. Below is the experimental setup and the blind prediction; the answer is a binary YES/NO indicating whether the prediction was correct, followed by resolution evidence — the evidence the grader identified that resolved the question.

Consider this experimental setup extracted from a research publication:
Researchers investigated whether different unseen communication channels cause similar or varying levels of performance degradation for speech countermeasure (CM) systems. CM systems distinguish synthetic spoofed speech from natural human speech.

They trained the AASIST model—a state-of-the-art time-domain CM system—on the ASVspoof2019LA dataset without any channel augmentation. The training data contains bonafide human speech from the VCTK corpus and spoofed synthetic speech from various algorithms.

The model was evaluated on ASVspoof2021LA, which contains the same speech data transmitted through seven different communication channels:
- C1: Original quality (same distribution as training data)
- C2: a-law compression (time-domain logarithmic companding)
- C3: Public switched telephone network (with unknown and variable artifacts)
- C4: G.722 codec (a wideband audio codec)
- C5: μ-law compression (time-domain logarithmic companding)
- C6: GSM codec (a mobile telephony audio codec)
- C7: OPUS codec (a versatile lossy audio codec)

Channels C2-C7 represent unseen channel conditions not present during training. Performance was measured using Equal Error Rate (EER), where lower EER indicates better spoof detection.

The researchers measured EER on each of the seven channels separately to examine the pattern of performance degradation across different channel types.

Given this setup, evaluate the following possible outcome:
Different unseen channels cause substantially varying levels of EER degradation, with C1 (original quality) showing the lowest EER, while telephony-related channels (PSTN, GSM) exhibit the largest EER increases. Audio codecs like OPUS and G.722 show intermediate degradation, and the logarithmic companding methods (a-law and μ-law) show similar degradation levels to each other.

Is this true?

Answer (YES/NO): NO